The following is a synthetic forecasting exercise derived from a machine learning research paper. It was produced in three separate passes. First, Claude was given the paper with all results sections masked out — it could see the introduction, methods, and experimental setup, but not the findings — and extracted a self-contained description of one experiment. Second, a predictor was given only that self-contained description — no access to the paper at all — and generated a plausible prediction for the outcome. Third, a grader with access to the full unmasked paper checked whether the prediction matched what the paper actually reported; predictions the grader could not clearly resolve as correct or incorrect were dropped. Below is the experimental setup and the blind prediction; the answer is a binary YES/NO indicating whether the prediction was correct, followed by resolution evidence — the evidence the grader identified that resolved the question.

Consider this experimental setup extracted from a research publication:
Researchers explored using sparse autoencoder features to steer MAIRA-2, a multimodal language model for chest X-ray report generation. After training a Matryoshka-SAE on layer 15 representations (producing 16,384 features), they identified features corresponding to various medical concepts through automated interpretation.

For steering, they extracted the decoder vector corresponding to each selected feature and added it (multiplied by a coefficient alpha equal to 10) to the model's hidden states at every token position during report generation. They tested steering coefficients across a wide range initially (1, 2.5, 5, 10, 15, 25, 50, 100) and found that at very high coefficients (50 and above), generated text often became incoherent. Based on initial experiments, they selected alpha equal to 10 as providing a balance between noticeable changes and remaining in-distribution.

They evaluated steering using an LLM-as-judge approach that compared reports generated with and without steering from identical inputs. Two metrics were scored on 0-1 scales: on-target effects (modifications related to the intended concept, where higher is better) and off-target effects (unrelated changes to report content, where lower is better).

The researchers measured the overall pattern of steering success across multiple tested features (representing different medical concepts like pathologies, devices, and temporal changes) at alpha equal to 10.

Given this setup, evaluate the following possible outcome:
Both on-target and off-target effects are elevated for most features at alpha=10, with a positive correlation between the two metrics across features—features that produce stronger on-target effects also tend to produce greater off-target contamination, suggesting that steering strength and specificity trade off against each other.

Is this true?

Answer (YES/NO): NO